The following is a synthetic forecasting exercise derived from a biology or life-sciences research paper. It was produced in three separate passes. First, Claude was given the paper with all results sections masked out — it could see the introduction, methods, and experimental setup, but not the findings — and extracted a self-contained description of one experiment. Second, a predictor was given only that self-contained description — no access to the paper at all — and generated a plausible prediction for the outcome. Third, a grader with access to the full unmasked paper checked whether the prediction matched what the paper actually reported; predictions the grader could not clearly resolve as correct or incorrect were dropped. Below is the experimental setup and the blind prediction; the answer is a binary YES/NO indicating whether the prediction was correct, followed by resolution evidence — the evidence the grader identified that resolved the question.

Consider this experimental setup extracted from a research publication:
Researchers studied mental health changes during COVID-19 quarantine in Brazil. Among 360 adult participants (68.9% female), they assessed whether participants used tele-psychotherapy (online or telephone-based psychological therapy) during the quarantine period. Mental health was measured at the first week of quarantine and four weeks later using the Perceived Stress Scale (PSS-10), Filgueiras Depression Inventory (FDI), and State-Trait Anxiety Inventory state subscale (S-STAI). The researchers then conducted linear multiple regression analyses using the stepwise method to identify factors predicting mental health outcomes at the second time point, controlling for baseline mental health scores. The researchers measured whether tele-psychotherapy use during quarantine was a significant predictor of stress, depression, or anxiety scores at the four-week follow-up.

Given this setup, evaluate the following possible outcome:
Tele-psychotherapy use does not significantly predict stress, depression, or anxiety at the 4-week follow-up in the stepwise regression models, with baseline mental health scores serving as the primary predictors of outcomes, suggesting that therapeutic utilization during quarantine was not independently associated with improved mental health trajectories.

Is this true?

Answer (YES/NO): YES